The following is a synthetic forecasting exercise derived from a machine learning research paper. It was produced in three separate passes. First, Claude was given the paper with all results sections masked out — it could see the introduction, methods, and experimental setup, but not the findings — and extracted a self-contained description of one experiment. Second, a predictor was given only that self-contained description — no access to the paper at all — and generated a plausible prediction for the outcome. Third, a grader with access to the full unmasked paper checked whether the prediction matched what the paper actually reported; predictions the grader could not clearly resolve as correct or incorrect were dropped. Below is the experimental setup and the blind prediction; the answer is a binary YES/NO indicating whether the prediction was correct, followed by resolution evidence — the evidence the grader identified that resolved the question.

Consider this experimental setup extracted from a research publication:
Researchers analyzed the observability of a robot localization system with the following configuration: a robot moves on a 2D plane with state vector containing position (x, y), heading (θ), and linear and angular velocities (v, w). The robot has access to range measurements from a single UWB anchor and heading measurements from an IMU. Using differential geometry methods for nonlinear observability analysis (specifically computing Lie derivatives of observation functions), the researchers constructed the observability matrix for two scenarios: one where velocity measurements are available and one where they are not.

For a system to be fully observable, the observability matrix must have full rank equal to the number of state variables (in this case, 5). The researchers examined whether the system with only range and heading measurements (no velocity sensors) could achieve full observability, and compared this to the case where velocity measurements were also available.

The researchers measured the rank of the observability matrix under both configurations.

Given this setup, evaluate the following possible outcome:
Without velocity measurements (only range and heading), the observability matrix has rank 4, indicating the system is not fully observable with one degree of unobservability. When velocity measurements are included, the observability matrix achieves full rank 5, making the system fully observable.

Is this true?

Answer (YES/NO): YES